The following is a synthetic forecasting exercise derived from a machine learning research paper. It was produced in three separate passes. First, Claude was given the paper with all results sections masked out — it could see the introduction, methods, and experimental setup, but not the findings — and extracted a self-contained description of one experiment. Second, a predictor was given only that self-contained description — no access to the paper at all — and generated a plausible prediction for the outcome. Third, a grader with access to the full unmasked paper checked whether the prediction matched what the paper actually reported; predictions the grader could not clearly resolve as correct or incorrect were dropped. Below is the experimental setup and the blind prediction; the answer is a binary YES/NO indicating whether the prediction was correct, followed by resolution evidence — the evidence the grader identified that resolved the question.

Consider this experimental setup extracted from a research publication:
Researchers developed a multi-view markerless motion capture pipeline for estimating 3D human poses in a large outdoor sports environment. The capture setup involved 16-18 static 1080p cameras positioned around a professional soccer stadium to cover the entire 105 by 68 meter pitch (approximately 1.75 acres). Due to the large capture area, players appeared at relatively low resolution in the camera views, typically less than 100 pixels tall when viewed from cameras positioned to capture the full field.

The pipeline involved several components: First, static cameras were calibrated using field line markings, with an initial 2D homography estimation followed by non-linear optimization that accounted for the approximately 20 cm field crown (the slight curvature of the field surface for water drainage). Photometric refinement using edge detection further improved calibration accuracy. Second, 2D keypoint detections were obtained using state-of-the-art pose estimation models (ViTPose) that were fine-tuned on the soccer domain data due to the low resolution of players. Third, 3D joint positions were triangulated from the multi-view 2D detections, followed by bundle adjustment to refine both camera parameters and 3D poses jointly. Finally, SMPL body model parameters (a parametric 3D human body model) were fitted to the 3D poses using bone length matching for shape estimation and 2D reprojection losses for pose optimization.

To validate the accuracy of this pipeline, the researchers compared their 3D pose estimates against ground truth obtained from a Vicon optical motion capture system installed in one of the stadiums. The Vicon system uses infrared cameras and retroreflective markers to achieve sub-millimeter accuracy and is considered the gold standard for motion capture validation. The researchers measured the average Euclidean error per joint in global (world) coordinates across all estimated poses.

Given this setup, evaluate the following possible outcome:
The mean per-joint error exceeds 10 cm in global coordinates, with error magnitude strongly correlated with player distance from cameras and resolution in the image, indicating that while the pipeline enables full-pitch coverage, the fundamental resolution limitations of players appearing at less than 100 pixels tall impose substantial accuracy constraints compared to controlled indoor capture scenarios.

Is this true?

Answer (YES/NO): NO